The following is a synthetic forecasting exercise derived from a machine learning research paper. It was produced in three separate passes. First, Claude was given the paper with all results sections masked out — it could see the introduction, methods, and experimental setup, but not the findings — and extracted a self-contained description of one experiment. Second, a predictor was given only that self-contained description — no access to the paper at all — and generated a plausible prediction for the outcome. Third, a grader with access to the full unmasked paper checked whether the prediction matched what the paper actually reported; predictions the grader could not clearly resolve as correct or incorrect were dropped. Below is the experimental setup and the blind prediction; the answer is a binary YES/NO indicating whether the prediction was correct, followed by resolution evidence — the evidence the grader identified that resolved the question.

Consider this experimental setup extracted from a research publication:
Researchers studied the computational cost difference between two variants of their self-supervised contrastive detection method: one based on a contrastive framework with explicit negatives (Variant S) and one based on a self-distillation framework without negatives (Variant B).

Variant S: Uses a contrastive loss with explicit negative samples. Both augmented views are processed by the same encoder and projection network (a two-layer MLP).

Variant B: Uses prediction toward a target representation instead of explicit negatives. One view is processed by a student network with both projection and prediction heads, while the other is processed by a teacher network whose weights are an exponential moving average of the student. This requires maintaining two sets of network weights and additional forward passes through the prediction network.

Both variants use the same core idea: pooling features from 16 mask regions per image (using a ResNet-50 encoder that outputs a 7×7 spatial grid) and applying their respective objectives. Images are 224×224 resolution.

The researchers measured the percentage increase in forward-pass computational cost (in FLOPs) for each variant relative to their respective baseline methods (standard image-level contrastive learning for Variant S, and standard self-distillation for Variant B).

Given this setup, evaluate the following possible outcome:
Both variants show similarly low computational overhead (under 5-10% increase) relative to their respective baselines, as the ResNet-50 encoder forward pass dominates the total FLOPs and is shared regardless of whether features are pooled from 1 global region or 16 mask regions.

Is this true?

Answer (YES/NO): NO